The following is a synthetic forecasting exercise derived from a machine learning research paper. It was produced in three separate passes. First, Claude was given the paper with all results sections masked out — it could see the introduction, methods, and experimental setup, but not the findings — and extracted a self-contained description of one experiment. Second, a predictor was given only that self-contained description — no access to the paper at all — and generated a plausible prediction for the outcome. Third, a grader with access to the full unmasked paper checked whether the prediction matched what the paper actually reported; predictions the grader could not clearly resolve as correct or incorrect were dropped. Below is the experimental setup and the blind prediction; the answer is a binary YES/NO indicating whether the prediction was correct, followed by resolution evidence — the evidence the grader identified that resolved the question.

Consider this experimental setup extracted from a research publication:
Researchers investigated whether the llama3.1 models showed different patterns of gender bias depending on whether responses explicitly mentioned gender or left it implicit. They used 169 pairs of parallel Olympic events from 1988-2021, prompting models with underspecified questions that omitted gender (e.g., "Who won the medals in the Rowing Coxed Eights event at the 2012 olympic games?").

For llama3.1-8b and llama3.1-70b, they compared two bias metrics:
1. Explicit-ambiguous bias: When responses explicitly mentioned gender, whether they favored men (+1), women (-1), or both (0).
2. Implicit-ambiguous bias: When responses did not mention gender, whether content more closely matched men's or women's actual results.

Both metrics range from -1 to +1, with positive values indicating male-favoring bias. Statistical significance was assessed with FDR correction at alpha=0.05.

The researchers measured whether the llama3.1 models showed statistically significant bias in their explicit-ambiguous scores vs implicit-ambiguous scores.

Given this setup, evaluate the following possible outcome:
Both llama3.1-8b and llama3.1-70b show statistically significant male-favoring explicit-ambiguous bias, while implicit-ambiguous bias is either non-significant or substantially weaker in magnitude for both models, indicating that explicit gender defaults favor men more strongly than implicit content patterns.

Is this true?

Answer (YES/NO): NO